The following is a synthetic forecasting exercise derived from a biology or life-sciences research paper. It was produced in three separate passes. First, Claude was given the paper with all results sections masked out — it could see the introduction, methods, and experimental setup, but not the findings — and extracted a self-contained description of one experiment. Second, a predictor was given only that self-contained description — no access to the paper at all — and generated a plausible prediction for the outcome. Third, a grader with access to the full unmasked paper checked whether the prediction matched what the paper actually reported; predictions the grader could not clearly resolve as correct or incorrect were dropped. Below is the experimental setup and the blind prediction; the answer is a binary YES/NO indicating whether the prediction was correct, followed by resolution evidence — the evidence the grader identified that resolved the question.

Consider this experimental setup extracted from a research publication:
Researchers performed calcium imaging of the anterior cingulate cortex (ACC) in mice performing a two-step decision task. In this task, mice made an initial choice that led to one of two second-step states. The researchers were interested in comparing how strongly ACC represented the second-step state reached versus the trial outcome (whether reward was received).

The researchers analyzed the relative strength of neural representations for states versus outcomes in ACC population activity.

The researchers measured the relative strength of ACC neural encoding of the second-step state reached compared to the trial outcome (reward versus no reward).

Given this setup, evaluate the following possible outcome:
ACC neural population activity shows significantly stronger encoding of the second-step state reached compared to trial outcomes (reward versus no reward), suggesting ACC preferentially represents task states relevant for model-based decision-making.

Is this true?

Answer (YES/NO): YES